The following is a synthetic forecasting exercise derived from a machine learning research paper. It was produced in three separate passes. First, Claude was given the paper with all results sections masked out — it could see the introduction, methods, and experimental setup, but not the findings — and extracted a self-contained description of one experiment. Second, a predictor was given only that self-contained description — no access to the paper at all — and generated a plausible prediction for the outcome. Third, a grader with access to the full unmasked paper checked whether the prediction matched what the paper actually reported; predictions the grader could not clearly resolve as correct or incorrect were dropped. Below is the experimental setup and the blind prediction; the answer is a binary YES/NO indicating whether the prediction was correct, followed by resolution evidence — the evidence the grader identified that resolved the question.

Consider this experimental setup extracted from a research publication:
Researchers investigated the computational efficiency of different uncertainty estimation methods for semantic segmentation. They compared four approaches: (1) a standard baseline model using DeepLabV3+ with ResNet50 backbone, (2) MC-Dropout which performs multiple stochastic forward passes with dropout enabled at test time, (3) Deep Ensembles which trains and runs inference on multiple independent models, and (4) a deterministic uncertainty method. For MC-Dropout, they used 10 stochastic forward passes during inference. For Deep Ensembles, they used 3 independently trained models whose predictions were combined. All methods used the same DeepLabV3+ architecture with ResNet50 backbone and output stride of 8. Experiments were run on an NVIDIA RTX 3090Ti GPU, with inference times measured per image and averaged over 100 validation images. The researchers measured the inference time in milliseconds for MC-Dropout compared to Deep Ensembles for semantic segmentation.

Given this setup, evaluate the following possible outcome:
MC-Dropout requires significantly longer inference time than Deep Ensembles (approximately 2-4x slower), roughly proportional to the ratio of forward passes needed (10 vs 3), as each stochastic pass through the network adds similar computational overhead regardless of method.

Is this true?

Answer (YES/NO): YES